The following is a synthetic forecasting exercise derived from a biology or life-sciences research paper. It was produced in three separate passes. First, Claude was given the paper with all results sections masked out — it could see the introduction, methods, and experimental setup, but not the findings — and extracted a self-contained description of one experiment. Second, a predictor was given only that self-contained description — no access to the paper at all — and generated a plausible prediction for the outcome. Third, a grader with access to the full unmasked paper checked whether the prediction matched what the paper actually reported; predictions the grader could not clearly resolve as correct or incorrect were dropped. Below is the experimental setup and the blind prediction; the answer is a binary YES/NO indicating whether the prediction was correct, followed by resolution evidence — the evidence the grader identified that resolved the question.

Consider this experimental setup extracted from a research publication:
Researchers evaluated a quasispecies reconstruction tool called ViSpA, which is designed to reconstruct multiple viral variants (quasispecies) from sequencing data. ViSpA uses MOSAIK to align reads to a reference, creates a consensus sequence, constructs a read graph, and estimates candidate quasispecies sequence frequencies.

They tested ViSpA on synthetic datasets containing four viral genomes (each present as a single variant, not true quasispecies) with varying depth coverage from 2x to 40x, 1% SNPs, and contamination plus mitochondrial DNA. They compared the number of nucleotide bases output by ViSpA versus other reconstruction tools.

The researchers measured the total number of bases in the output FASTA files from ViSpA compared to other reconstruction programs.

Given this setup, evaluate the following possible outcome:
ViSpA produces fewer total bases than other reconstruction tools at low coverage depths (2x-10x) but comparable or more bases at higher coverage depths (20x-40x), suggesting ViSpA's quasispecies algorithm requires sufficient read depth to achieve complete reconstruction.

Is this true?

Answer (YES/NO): NO